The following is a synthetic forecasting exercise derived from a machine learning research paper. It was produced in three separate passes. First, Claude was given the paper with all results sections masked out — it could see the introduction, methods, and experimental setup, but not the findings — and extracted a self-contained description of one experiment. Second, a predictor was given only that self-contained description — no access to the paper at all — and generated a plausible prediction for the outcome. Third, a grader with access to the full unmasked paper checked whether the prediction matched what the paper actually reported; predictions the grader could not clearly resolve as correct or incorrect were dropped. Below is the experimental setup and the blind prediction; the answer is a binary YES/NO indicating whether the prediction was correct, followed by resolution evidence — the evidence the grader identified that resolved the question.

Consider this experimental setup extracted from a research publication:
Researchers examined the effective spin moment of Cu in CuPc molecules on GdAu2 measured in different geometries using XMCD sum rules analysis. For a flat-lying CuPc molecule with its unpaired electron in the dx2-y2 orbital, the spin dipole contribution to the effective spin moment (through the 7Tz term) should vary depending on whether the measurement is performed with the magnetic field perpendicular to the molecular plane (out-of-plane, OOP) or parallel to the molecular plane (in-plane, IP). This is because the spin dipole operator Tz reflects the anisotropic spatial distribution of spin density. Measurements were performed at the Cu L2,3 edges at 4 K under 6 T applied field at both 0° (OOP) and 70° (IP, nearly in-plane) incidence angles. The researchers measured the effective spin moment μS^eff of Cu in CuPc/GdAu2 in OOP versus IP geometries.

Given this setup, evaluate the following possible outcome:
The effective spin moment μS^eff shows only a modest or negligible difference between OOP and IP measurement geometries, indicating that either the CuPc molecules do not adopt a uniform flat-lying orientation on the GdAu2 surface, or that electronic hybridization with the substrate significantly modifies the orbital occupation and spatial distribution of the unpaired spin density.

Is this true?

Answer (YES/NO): NO